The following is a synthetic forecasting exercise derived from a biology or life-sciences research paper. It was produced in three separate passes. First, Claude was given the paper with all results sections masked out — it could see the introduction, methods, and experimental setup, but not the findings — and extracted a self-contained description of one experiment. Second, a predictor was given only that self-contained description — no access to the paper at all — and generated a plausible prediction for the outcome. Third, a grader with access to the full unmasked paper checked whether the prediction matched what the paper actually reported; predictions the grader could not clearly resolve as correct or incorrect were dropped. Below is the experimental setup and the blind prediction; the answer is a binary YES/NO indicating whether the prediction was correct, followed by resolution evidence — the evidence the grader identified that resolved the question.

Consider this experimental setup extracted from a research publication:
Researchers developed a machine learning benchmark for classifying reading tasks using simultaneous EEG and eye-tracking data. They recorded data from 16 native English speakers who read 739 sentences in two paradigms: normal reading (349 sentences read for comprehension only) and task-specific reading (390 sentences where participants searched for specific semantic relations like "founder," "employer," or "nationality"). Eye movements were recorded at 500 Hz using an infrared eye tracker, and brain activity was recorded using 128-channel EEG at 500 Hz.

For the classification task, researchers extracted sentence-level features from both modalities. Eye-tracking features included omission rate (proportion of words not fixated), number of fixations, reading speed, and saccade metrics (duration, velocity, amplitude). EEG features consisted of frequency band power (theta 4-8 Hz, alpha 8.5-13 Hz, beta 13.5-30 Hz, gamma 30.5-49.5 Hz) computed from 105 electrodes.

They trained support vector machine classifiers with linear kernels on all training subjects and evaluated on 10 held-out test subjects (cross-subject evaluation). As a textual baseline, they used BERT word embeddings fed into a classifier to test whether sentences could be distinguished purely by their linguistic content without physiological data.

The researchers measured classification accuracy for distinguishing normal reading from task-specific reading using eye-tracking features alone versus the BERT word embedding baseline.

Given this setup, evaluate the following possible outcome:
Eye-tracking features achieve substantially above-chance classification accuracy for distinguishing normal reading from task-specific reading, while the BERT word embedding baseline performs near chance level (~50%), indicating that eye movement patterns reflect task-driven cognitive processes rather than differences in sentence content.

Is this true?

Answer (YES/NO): NO